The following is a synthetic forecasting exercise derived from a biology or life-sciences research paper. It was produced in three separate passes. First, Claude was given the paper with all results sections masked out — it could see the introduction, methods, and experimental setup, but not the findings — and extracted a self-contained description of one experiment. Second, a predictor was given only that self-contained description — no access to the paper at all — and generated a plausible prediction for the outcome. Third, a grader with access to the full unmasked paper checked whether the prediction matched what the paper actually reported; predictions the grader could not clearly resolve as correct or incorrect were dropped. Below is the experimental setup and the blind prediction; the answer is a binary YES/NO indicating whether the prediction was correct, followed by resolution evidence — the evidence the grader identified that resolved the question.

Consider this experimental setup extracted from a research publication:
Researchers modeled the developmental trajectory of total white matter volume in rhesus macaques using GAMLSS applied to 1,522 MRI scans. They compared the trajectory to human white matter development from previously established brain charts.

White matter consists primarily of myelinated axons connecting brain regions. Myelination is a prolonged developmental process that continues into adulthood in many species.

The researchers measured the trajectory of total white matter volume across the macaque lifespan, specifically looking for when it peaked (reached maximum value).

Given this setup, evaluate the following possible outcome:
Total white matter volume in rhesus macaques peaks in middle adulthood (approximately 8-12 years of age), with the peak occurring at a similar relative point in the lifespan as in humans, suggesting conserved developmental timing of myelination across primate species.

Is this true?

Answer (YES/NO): NO